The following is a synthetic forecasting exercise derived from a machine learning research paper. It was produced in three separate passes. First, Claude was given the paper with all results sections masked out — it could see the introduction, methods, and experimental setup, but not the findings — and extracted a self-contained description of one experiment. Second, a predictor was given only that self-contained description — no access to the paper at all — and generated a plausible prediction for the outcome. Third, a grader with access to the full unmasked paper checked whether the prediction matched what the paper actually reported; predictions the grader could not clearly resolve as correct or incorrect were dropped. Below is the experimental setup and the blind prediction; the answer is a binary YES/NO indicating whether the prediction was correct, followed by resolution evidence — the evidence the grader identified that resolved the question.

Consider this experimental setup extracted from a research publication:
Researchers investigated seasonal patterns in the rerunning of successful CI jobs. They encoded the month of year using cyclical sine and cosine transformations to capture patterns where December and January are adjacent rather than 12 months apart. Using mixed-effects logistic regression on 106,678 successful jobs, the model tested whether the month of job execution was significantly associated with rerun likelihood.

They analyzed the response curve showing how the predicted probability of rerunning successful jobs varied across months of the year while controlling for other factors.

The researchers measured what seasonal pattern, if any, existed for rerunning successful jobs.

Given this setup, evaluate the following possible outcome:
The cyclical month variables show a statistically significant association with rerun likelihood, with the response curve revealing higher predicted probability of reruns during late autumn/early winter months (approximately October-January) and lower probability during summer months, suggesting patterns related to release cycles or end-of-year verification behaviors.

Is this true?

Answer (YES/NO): NO